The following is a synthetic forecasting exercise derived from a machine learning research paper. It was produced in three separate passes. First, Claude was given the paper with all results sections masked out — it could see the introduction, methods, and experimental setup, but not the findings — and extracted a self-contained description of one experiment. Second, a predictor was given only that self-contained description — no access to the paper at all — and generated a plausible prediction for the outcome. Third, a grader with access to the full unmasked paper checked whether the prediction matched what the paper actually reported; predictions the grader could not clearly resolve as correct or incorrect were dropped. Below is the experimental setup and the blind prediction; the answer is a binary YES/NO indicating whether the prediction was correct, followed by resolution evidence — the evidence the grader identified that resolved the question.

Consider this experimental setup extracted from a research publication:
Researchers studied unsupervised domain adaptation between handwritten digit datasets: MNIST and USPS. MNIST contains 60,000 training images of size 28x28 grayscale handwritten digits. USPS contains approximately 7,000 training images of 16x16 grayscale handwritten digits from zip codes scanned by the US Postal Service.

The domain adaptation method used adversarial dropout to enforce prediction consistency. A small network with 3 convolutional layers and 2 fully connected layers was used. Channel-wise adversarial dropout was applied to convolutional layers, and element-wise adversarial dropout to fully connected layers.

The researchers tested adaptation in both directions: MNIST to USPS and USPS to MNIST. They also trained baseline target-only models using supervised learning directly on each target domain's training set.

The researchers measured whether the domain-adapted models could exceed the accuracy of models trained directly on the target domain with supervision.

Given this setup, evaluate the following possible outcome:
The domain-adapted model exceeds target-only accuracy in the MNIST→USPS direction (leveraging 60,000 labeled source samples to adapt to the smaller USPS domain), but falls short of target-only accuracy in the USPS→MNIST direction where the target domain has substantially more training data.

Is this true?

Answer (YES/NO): YES